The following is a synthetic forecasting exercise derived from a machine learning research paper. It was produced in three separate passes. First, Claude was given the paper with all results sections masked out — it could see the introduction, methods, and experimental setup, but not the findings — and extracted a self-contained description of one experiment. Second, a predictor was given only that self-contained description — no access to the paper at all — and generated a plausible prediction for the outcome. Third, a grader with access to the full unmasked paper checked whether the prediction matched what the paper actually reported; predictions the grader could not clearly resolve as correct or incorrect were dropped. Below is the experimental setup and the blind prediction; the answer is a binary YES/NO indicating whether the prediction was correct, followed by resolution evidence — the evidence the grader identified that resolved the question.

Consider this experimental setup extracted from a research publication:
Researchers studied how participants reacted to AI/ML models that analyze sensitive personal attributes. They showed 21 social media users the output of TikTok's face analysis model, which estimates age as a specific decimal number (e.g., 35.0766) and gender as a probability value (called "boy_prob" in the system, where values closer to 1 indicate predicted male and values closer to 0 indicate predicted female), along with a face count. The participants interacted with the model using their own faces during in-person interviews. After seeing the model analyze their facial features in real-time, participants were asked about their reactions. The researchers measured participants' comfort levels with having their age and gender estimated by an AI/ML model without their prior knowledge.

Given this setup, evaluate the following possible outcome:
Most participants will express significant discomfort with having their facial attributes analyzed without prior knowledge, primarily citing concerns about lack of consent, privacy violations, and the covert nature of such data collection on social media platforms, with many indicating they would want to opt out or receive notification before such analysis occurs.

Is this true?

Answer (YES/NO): YES